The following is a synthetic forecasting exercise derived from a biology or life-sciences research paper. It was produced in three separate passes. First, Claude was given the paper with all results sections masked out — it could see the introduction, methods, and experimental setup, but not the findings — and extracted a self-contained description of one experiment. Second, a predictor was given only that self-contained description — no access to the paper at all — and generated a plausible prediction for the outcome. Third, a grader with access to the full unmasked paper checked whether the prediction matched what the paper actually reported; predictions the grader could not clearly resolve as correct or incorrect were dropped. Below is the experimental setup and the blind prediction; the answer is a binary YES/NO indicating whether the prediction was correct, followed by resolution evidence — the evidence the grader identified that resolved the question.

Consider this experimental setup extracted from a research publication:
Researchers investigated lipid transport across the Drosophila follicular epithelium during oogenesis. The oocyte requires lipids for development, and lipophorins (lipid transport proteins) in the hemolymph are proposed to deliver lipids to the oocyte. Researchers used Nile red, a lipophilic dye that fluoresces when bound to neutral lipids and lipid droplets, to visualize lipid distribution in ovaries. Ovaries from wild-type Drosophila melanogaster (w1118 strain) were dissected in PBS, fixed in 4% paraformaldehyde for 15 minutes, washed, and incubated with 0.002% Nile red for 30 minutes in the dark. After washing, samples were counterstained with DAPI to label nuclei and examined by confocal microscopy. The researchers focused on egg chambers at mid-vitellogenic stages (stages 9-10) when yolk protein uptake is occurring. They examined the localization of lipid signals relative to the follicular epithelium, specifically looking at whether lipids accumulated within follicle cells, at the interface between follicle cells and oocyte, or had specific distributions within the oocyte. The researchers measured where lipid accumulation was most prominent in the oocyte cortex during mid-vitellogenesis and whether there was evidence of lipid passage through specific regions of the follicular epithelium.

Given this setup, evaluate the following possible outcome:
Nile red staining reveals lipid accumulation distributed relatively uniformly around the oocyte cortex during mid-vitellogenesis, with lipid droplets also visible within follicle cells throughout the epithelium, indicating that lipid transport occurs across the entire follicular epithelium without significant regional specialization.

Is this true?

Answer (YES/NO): NO